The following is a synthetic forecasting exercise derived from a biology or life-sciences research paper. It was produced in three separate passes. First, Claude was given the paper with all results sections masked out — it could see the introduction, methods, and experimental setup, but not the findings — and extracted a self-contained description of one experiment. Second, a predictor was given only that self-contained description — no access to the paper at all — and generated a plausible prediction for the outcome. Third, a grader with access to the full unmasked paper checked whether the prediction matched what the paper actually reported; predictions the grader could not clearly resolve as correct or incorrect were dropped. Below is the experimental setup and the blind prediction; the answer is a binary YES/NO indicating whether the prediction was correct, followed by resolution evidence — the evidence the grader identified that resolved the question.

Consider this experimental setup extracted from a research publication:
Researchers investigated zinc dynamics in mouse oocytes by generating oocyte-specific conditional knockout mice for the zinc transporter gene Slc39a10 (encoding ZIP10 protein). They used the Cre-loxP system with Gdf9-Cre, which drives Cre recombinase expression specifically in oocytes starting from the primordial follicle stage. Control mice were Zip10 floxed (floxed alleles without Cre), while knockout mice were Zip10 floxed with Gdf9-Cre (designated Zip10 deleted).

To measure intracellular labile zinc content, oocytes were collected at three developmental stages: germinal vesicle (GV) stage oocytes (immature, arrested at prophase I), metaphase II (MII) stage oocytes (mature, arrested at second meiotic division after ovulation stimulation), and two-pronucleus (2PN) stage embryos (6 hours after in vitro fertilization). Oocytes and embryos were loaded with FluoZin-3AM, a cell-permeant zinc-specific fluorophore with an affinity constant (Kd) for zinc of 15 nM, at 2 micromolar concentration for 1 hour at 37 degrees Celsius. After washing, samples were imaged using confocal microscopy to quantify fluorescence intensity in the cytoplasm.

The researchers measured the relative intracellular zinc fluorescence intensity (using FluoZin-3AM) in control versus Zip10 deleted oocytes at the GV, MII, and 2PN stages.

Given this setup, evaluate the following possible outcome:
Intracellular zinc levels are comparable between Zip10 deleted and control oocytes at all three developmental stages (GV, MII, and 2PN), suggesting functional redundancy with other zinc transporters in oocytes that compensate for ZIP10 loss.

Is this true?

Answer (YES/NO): NO